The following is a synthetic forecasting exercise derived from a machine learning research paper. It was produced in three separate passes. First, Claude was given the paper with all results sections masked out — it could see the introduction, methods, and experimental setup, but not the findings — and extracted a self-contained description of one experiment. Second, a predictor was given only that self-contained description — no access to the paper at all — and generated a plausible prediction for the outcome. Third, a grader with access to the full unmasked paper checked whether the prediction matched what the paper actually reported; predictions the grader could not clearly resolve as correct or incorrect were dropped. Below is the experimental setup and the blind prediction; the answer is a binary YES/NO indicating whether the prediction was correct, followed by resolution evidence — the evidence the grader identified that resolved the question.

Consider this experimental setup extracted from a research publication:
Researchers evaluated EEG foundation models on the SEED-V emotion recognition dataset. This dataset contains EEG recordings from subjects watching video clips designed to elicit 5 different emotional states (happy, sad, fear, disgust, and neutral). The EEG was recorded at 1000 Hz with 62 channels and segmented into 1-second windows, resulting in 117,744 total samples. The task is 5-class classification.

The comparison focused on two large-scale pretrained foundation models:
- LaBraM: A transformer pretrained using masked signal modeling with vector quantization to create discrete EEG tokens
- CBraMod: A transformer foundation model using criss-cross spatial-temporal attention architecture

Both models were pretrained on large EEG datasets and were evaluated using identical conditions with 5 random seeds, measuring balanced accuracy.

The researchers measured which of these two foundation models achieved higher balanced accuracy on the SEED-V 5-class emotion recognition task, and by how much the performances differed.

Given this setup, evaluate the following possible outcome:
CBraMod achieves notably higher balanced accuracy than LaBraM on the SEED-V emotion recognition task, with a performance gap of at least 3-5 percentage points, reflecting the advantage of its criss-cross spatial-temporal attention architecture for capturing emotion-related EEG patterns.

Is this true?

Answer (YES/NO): NO